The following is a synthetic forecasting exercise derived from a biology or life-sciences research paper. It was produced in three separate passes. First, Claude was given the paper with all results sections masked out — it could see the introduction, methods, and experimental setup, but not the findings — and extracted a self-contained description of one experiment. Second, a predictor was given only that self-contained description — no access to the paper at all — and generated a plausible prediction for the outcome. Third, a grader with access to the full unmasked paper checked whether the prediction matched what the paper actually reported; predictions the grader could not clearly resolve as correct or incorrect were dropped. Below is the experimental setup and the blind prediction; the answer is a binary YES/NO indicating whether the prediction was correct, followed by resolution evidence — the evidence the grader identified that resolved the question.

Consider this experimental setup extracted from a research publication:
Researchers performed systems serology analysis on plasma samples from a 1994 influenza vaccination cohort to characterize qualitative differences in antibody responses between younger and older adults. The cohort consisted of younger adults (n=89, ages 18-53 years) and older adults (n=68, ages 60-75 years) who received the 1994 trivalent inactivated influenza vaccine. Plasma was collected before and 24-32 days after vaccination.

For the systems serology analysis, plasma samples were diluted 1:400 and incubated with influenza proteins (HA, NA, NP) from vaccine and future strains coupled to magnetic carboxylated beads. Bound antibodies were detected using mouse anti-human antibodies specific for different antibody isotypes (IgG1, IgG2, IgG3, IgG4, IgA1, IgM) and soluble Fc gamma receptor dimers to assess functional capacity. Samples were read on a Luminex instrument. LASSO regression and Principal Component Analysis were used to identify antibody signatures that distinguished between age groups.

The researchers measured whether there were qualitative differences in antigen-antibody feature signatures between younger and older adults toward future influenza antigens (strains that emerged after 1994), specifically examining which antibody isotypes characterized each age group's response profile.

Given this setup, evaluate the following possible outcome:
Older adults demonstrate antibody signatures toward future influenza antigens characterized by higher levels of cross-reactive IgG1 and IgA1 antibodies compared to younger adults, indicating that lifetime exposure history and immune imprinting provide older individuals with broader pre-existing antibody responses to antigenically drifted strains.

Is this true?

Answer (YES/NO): NO